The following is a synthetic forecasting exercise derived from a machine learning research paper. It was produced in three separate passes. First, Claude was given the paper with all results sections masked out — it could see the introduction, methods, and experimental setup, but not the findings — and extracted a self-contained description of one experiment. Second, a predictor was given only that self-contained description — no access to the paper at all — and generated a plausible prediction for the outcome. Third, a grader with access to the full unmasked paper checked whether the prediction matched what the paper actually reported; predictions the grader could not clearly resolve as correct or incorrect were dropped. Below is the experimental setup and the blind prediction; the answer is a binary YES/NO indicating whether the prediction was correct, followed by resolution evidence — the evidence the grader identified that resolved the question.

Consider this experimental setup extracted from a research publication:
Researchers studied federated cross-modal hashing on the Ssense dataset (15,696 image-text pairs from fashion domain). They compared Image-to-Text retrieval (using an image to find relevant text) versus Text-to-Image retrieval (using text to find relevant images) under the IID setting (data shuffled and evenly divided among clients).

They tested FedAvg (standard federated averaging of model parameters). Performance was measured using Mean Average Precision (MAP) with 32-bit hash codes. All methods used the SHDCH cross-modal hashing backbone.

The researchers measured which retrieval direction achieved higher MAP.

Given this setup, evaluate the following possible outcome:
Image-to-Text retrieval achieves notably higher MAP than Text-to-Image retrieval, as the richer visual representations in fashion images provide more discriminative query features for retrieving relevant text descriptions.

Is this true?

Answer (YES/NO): NO